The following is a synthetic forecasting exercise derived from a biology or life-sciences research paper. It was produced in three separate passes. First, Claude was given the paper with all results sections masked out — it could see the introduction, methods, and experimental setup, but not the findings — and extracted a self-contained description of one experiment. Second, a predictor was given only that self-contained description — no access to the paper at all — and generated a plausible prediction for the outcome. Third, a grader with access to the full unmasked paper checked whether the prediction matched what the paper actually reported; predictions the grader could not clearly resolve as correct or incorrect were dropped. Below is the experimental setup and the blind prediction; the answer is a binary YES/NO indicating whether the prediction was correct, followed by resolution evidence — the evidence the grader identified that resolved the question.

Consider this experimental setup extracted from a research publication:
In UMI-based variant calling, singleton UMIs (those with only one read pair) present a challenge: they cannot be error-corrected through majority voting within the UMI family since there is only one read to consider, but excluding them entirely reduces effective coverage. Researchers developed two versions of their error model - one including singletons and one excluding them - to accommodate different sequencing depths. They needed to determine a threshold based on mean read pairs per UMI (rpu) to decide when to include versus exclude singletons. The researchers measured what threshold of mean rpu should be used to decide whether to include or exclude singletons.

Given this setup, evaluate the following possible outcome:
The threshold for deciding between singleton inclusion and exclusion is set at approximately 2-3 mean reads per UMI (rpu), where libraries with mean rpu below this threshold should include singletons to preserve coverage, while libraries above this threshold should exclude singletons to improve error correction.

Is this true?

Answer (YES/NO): YES